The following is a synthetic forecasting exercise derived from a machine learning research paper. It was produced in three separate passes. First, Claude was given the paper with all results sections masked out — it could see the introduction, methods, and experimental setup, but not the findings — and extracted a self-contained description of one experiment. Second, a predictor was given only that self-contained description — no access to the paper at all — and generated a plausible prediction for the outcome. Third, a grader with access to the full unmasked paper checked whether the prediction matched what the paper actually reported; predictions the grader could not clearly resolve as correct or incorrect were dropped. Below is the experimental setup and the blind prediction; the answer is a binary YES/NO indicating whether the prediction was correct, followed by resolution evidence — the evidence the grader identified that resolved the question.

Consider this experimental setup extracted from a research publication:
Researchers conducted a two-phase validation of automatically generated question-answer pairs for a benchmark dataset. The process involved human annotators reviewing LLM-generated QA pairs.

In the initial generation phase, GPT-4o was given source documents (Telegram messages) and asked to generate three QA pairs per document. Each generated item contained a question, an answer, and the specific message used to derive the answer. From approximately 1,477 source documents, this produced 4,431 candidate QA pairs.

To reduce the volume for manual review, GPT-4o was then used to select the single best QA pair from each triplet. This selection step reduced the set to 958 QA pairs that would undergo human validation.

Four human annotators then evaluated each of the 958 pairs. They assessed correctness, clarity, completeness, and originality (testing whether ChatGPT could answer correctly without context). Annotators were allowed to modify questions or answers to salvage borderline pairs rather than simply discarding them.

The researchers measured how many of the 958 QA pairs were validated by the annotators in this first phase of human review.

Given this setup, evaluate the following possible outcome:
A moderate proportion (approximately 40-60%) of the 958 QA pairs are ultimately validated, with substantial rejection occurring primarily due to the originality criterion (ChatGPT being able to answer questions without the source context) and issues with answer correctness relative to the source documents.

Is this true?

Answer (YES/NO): YES